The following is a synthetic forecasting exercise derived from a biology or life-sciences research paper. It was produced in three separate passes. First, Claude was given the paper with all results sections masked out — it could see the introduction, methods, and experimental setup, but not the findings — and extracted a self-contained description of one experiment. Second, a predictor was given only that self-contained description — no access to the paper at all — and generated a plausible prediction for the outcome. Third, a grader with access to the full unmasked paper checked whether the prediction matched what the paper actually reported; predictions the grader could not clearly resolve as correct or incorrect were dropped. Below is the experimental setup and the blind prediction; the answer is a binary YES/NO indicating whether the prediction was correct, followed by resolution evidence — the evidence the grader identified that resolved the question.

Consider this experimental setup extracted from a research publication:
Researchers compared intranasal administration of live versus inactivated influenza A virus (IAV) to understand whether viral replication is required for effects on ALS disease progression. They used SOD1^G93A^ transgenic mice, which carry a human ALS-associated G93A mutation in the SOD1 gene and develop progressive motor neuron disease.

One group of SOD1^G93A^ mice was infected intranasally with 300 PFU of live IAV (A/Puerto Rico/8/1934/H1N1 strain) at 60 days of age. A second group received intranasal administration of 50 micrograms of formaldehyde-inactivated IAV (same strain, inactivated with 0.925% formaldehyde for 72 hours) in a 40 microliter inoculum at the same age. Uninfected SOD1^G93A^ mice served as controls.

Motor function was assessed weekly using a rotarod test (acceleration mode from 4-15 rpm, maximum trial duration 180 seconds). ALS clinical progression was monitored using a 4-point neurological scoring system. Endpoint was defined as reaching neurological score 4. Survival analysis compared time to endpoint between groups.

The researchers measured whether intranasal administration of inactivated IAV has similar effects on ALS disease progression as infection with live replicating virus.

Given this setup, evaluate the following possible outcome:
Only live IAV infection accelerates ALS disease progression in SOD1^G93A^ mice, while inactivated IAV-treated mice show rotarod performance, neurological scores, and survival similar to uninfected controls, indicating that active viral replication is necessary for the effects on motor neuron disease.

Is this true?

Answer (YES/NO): NO